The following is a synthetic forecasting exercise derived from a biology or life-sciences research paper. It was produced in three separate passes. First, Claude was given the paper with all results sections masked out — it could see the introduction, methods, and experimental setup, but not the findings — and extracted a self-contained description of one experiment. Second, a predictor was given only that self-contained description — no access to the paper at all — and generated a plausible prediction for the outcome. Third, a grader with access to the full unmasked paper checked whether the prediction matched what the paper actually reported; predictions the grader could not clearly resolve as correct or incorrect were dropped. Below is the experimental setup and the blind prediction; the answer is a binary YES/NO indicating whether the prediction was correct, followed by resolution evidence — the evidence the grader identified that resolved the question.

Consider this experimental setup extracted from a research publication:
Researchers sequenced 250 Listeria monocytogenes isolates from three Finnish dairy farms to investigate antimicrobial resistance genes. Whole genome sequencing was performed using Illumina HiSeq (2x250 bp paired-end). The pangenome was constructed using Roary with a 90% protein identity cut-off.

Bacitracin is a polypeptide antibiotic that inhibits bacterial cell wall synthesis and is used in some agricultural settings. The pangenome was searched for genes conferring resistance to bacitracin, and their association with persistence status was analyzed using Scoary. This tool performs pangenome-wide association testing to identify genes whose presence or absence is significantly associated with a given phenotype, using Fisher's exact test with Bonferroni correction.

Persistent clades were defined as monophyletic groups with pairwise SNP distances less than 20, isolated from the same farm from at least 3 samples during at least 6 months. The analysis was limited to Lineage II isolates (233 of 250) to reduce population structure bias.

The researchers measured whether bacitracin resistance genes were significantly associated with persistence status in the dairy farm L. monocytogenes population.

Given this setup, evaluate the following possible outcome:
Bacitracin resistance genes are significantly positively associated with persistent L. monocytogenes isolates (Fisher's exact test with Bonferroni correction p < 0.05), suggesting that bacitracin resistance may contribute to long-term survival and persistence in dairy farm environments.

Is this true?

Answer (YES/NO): YES